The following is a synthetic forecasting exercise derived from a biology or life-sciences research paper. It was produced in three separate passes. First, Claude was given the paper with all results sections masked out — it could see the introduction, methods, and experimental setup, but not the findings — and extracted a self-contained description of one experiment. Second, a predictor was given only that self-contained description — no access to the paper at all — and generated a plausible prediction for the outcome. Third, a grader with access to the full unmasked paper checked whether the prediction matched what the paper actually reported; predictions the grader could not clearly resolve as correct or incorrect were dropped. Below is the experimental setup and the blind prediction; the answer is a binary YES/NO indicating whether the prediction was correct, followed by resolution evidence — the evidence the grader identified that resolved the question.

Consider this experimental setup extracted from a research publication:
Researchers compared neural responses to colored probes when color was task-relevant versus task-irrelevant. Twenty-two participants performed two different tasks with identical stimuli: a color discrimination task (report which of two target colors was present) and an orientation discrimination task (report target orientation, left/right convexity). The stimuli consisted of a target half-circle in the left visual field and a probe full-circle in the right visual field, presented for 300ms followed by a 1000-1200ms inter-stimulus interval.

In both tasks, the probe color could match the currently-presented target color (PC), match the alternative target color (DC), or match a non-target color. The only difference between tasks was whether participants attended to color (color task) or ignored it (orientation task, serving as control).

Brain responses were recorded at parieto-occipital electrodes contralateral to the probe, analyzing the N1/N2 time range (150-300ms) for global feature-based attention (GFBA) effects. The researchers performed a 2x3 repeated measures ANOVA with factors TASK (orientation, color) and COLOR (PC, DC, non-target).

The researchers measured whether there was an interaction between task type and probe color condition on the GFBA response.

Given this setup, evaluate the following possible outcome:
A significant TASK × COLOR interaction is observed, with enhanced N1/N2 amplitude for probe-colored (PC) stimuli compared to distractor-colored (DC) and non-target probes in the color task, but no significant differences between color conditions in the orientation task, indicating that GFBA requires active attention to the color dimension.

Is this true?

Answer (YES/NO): NO